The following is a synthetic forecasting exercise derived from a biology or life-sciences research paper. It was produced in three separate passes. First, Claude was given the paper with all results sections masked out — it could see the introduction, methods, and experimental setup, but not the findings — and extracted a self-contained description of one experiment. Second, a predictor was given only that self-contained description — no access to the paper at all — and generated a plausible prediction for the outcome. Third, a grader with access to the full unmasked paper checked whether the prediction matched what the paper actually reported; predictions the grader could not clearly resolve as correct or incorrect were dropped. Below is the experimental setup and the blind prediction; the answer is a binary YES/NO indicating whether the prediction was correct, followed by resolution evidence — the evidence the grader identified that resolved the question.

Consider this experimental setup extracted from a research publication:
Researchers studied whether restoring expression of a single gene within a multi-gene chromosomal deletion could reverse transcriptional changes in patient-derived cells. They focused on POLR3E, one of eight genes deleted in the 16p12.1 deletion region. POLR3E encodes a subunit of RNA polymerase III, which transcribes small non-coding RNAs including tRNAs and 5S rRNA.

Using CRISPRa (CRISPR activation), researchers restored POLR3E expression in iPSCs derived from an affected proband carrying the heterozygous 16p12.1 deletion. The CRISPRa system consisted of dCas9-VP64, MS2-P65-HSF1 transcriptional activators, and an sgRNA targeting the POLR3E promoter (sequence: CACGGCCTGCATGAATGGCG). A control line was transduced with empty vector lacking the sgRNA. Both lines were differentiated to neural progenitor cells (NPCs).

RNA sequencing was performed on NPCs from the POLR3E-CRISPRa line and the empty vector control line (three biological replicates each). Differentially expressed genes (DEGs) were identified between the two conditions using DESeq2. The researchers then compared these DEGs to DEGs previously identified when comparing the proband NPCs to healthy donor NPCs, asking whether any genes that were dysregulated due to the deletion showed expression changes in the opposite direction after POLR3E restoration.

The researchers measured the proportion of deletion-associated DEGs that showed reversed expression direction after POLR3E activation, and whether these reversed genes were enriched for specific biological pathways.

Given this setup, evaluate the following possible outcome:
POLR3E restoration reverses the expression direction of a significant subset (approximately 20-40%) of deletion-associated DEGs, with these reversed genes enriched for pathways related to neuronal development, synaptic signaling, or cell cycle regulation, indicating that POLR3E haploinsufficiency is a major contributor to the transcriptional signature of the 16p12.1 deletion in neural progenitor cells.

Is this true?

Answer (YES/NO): NO